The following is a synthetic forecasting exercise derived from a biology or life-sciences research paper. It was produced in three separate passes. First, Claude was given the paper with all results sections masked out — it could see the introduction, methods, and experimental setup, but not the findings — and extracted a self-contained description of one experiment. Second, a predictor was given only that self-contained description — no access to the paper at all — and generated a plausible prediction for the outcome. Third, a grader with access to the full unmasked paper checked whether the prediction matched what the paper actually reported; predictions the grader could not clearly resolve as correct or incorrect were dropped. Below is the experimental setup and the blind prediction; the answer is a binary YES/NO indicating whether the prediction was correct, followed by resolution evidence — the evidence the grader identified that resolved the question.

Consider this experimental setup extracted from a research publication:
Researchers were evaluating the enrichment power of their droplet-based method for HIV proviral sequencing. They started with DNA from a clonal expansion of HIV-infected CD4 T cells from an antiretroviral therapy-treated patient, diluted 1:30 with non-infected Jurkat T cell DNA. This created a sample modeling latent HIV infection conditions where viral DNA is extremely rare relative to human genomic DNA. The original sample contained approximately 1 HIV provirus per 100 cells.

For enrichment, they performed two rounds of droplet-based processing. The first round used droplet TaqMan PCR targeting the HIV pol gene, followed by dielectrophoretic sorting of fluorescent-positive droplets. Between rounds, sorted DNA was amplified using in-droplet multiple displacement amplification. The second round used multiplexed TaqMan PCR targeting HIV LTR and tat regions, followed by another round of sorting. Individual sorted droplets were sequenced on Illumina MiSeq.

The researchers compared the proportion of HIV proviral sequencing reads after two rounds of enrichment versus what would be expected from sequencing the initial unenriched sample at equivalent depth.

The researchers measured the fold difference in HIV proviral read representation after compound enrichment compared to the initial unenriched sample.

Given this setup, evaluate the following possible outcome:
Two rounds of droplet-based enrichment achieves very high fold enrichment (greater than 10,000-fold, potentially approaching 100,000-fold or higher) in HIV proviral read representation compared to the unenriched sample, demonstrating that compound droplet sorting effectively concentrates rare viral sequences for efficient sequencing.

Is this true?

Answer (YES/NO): YES